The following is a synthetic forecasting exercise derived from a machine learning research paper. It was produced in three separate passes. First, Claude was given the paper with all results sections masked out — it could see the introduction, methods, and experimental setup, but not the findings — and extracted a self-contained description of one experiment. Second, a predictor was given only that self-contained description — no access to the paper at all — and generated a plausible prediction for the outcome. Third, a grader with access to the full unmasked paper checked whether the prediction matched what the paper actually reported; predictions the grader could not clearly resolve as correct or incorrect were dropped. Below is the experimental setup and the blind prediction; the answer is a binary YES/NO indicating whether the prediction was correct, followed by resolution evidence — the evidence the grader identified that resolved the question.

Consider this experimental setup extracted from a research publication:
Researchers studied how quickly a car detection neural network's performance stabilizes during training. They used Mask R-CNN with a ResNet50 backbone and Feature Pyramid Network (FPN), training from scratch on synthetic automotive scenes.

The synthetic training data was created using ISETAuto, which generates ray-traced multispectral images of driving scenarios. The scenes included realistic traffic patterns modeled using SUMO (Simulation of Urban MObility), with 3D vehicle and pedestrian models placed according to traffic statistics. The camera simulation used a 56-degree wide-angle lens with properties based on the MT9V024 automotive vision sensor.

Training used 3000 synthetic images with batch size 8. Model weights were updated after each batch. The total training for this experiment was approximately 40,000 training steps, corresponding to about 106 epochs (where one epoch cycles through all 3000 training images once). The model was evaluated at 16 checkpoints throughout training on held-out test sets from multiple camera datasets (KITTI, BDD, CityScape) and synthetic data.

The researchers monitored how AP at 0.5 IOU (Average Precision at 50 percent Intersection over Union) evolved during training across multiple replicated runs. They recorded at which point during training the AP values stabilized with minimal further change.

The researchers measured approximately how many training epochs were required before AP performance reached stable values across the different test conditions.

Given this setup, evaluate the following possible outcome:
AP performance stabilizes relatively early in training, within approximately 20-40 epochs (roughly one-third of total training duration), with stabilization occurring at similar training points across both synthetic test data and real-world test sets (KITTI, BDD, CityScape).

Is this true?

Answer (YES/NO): NO